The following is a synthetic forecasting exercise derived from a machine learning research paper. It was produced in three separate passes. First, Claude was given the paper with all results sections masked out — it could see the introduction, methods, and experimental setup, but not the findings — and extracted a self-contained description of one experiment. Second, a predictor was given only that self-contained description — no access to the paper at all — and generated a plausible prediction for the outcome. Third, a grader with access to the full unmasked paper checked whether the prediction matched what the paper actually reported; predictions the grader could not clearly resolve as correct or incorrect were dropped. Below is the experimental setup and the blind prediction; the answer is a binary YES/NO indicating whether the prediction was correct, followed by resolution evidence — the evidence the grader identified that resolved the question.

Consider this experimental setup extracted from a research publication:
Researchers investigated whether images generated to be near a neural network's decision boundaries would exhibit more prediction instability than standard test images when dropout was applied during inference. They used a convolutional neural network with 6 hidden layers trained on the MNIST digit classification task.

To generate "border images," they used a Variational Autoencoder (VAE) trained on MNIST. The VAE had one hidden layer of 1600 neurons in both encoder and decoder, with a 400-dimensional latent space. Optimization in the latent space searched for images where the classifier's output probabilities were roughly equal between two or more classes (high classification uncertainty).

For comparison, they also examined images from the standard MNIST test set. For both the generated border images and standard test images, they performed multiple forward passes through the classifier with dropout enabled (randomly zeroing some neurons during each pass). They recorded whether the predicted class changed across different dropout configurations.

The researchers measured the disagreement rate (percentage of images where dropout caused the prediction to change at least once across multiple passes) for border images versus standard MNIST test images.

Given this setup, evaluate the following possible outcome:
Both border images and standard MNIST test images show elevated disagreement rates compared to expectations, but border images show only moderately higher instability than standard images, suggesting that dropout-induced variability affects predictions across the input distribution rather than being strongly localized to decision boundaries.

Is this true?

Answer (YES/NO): NO